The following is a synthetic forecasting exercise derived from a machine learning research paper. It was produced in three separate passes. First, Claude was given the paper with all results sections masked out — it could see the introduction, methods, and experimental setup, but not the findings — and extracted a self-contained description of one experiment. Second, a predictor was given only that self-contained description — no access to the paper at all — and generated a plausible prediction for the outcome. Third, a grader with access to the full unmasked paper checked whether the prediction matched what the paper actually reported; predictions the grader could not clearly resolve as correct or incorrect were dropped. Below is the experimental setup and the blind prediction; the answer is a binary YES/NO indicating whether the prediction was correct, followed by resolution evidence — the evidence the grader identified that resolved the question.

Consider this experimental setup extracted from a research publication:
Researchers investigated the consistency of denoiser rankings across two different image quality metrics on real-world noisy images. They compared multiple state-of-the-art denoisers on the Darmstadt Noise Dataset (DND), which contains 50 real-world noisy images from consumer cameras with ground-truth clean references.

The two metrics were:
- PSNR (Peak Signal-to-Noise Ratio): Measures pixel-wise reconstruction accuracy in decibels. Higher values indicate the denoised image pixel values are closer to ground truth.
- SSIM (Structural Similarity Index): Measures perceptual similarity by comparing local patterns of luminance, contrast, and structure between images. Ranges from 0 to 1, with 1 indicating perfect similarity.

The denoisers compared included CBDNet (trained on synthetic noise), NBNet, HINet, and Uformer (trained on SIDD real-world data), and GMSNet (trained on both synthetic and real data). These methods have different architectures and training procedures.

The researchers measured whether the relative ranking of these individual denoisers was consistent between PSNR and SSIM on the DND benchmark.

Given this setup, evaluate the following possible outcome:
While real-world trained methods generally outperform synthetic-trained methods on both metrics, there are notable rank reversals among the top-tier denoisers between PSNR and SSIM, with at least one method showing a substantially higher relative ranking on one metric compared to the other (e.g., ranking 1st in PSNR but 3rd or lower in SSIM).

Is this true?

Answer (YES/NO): NO